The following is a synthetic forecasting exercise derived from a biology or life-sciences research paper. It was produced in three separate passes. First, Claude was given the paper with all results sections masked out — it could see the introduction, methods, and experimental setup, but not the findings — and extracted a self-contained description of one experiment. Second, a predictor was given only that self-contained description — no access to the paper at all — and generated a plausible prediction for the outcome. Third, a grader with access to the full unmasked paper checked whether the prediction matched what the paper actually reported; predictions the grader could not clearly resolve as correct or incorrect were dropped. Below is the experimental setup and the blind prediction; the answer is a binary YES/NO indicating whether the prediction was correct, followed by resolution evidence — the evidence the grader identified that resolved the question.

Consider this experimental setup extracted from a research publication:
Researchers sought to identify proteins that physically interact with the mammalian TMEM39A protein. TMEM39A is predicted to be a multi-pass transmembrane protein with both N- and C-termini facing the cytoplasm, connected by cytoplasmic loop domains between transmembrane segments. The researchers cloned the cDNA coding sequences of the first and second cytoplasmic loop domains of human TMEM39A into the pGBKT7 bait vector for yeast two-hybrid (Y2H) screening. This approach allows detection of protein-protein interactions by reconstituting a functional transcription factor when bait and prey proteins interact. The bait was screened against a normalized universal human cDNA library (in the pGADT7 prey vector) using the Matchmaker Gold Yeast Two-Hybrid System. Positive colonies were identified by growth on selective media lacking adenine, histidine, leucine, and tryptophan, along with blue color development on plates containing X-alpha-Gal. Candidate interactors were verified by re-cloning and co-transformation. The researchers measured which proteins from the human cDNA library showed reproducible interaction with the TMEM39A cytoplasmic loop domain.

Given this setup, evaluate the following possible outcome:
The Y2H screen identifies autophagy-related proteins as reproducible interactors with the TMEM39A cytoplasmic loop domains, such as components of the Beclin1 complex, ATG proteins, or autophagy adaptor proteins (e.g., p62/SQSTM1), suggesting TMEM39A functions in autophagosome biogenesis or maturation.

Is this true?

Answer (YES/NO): NO